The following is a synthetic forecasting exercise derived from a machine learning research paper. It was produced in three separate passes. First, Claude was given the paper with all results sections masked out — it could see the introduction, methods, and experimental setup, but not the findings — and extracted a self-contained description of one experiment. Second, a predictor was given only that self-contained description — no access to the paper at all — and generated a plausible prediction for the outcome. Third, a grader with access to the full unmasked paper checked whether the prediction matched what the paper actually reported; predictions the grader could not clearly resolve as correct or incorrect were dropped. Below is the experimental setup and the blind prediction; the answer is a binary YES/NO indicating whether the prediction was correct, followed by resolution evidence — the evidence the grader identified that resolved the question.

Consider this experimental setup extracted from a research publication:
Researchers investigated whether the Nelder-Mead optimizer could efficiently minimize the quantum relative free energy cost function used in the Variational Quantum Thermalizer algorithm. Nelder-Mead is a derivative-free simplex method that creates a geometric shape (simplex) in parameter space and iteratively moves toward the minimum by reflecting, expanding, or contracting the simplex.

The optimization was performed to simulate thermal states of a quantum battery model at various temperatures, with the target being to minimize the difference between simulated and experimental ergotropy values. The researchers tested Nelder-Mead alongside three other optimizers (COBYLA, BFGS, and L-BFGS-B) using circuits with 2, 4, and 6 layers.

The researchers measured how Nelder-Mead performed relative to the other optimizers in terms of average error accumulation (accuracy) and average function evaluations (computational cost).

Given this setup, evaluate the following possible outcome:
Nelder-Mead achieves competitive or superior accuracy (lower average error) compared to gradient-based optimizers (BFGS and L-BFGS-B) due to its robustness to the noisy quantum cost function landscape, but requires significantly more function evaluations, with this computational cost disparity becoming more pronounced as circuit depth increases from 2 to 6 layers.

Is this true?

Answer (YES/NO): NO